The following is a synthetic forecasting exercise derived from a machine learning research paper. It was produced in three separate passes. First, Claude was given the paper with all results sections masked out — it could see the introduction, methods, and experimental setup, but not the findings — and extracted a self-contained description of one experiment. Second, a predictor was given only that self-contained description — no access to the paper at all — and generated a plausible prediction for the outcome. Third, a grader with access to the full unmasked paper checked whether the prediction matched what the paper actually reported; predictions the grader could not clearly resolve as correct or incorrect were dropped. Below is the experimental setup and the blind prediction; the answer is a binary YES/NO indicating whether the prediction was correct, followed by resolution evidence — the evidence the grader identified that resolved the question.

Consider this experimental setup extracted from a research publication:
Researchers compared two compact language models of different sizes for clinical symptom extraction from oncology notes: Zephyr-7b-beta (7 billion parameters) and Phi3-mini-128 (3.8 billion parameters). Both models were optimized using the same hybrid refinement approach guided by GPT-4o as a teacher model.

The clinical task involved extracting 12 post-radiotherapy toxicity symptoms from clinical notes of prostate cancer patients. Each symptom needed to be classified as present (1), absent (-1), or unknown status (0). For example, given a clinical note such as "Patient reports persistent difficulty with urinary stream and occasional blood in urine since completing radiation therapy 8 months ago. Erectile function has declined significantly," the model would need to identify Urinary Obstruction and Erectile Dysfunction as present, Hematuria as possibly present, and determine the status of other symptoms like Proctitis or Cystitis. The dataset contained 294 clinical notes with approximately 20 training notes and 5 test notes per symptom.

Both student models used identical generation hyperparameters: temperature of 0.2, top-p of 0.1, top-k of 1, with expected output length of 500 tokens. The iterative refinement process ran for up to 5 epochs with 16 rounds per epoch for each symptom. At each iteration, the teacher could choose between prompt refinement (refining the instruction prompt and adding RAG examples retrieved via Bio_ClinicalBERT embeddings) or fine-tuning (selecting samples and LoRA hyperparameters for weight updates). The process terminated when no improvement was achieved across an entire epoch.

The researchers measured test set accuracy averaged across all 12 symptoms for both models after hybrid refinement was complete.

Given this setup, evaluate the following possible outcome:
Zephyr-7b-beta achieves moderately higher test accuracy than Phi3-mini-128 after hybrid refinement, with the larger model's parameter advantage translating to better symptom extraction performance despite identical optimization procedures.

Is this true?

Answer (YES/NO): NO